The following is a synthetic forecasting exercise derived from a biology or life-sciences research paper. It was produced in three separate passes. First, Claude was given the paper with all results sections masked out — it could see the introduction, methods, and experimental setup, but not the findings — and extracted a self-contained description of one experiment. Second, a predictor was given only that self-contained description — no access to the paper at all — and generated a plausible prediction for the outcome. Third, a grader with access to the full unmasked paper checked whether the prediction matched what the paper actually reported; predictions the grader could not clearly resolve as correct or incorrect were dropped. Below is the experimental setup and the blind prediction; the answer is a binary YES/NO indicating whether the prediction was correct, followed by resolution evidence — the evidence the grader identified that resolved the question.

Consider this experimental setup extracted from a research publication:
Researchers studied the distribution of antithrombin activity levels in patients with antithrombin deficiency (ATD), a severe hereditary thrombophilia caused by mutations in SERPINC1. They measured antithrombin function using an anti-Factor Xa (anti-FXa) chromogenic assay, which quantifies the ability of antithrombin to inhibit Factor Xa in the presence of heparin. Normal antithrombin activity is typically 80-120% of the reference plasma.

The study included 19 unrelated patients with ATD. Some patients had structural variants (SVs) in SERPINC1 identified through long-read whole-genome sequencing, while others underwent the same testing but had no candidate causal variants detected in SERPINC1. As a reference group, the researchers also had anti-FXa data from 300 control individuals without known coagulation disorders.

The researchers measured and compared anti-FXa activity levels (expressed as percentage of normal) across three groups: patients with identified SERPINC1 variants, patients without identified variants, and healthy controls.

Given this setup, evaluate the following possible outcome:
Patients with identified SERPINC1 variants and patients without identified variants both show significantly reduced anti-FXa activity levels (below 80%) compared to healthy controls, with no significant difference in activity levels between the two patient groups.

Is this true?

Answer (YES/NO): NO